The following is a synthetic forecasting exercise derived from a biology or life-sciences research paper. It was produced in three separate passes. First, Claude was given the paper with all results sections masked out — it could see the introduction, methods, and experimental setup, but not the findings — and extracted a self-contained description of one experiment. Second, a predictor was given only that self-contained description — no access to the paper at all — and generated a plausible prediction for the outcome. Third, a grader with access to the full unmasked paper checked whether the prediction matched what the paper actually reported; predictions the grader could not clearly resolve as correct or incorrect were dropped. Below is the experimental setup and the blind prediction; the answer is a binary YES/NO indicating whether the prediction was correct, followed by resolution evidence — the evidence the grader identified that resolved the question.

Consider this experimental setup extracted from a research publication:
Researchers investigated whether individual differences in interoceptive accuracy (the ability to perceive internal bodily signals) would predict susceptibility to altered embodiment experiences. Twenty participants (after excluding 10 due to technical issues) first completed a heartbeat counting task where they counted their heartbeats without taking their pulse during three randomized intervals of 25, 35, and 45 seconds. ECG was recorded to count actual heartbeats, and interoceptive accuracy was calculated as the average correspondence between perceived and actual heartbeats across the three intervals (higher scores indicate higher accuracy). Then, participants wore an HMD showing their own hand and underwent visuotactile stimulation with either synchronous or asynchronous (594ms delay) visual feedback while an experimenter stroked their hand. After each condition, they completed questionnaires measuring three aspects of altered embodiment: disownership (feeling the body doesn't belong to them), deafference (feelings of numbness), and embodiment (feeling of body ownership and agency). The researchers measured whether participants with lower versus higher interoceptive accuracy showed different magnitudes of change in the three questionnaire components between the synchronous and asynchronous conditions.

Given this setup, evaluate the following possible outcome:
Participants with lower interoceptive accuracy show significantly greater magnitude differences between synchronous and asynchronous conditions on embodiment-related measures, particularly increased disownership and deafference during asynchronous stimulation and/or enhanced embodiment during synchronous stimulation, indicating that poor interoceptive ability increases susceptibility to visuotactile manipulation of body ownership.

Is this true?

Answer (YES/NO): NO